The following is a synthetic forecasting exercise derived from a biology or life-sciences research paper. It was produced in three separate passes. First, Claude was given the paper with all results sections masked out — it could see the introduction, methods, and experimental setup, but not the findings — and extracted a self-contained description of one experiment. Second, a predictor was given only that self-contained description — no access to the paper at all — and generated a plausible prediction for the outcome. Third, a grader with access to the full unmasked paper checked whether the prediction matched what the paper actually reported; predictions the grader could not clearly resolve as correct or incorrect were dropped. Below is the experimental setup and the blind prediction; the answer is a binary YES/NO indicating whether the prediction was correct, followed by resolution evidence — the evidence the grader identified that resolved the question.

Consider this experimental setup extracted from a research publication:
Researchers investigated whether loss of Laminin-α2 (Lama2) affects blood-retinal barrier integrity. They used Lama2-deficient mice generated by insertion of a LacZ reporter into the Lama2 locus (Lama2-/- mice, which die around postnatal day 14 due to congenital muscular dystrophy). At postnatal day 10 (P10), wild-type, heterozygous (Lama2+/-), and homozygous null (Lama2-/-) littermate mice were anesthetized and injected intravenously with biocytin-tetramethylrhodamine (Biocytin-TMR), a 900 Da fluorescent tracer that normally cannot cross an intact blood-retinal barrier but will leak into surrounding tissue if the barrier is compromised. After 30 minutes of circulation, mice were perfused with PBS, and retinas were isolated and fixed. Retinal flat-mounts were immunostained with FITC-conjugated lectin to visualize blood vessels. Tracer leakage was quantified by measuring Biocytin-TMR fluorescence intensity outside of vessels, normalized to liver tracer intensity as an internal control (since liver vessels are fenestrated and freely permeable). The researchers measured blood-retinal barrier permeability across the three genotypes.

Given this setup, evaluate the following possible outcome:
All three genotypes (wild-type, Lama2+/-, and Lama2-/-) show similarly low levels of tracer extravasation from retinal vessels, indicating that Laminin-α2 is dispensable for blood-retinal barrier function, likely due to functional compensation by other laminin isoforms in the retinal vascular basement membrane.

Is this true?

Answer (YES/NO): NO